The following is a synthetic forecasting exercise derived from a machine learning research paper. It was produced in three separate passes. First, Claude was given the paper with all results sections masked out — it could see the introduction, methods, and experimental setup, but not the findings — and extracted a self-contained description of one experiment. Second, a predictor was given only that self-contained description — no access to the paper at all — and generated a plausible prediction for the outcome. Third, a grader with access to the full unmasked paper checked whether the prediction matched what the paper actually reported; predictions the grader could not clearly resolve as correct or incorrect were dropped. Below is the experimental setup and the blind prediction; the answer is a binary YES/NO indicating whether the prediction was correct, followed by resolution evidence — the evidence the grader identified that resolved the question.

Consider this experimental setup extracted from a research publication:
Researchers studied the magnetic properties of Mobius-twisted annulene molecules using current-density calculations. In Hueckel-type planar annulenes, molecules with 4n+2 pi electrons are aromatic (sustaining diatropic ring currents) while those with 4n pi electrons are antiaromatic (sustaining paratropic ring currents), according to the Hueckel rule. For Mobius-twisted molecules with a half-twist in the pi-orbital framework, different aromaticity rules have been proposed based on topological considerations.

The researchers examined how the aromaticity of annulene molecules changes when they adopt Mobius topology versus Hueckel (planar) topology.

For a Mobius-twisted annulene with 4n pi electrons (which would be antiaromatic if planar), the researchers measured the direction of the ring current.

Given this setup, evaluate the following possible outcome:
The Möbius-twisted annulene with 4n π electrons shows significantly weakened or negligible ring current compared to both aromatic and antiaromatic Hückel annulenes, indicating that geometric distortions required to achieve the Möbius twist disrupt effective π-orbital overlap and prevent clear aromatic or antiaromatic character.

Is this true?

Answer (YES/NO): NO